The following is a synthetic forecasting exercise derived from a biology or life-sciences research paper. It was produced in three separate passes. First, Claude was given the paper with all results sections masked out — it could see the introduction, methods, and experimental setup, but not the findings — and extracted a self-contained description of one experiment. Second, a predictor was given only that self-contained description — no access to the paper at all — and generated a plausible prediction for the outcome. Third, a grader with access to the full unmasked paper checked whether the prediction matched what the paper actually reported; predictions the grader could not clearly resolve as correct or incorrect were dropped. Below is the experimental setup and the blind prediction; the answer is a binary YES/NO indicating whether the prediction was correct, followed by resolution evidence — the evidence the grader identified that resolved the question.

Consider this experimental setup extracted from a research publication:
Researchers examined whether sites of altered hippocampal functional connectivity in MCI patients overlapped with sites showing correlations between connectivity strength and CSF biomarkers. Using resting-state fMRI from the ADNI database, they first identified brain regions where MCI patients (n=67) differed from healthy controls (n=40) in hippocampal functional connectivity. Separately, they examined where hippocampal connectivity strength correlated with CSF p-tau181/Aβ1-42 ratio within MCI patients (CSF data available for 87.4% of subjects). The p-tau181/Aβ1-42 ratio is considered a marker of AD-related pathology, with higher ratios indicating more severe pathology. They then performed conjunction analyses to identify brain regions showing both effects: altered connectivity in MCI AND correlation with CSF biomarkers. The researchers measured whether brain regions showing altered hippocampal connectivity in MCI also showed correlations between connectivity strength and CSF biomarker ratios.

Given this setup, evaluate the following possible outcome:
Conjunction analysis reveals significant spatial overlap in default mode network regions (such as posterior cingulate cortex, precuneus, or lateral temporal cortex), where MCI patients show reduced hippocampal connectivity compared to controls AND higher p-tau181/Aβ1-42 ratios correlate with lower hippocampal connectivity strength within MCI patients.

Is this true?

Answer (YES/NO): NO